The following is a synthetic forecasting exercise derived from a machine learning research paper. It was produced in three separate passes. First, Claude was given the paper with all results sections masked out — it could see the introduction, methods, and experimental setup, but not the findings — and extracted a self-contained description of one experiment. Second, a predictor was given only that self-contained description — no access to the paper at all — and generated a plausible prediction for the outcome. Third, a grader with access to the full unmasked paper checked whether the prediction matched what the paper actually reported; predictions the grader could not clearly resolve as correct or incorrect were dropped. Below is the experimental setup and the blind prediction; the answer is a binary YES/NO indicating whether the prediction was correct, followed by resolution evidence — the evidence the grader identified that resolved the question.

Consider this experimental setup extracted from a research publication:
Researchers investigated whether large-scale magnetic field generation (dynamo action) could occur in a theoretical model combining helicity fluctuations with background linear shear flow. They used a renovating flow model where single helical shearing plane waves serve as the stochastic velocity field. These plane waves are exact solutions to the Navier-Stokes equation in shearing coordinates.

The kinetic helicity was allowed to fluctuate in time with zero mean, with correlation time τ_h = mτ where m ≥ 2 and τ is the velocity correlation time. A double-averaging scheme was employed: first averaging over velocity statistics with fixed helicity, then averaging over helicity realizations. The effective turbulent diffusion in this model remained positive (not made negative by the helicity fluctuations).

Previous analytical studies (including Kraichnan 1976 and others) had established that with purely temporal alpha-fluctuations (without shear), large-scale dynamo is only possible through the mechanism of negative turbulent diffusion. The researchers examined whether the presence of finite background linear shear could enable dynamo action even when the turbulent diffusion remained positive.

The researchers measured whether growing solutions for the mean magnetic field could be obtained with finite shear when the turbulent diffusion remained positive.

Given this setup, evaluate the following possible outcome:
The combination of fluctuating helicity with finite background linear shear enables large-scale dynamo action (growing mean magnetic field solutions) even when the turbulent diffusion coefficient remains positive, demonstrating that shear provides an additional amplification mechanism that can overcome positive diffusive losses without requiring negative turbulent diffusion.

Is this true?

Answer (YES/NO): YES